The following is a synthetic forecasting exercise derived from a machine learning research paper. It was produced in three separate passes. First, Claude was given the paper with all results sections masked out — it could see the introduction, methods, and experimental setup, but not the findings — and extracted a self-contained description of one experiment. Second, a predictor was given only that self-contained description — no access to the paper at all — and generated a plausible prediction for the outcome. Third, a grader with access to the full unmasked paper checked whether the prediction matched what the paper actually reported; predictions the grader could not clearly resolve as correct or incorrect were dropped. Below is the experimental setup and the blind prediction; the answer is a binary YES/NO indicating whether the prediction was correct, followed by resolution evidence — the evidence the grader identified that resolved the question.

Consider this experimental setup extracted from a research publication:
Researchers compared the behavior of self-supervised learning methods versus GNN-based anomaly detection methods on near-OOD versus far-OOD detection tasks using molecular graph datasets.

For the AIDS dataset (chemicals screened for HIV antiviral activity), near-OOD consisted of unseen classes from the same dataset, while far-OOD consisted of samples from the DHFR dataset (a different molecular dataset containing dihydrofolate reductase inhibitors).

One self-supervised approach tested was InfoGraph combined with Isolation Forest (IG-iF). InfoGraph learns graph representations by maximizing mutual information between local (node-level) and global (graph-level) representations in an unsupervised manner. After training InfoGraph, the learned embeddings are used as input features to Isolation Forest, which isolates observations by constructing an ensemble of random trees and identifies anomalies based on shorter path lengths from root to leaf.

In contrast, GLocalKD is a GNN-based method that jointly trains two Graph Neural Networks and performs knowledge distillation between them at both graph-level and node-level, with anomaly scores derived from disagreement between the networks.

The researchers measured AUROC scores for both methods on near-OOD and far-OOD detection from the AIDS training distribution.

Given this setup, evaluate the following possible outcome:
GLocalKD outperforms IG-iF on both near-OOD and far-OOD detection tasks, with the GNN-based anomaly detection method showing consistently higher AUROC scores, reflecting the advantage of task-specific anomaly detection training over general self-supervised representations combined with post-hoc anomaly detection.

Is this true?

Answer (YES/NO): YES